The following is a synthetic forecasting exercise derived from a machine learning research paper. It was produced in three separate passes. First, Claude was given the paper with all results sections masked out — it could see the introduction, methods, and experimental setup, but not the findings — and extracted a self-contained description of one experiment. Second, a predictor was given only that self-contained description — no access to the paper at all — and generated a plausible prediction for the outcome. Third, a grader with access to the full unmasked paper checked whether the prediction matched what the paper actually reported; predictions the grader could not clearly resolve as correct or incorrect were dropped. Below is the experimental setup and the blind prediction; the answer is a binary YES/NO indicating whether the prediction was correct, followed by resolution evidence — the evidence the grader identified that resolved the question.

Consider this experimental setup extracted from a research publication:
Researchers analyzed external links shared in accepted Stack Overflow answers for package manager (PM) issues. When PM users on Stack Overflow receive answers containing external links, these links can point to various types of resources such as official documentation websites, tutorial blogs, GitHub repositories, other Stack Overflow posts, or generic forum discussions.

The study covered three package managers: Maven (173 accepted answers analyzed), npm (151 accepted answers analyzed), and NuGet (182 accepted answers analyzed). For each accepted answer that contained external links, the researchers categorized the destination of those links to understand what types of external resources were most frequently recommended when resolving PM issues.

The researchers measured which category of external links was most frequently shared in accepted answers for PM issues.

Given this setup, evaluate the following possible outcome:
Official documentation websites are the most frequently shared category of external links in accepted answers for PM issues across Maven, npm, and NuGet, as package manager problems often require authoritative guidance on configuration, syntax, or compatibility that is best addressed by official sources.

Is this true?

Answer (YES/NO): NO